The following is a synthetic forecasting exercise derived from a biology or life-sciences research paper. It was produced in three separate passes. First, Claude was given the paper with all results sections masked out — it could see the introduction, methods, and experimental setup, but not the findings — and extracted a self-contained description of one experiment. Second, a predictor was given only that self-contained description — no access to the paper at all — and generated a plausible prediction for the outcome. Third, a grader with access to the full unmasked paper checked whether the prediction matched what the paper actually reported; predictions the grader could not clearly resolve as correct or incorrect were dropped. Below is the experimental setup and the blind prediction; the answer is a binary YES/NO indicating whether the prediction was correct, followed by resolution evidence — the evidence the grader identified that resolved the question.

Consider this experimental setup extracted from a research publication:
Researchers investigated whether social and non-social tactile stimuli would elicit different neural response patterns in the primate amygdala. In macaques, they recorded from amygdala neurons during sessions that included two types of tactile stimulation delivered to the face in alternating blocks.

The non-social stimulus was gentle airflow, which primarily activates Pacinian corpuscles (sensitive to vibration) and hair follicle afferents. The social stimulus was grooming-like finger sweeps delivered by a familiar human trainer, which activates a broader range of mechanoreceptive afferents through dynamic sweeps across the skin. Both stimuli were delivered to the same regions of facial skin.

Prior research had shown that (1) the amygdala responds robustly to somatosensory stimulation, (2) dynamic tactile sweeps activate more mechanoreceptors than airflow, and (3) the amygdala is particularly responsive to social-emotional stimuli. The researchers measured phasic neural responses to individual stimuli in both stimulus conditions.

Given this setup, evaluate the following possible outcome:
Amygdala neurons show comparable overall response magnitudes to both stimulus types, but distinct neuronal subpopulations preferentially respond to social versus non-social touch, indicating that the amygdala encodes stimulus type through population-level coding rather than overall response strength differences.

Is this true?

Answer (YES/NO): NO